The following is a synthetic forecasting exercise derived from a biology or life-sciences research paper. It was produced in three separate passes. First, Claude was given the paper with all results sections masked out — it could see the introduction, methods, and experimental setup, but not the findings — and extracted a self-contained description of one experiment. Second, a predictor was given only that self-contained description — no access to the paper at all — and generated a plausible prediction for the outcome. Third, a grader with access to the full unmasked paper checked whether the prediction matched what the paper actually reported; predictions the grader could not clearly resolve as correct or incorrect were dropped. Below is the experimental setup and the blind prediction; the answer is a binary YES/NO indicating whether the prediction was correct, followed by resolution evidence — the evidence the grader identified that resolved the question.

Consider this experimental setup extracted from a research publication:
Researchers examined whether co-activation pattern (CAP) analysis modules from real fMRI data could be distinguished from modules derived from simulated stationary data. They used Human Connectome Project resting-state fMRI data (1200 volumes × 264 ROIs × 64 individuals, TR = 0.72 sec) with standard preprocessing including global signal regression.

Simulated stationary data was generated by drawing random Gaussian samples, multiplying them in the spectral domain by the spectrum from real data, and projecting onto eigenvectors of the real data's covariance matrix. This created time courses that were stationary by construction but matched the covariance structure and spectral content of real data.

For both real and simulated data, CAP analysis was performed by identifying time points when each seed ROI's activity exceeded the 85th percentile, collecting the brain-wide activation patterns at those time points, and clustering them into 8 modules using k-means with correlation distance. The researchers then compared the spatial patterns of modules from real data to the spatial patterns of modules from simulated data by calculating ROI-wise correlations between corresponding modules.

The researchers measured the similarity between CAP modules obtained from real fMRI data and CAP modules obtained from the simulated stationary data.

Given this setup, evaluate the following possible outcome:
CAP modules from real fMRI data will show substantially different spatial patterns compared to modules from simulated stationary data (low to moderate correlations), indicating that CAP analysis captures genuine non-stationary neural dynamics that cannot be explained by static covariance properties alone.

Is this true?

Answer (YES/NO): NO